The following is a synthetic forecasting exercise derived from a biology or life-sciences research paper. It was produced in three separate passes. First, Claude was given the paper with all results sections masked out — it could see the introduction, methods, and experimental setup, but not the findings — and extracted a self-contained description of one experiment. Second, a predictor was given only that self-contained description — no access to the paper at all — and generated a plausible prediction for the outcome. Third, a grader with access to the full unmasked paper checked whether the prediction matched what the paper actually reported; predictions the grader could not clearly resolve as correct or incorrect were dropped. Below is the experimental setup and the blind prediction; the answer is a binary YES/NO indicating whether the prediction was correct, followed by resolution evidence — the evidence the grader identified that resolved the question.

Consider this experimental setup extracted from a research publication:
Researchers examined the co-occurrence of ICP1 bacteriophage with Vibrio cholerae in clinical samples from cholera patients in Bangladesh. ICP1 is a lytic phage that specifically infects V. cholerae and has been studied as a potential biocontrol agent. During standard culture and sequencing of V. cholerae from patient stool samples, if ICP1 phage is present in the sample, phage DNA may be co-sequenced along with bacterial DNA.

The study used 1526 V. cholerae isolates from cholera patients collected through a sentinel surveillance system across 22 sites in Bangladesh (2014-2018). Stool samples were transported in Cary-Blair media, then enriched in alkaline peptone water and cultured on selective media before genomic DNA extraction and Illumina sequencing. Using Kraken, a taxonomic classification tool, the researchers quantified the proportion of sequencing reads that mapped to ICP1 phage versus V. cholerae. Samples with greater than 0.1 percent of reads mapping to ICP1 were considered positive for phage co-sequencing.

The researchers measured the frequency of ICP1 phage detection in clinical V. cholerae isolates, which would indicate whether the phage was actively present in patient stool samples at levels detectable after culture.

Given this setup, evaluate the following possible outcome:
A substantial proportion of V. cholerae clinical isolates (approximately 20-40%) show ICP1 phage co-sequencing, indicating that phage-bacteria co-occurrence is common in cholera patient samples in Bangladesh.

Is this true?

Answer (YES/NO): NO